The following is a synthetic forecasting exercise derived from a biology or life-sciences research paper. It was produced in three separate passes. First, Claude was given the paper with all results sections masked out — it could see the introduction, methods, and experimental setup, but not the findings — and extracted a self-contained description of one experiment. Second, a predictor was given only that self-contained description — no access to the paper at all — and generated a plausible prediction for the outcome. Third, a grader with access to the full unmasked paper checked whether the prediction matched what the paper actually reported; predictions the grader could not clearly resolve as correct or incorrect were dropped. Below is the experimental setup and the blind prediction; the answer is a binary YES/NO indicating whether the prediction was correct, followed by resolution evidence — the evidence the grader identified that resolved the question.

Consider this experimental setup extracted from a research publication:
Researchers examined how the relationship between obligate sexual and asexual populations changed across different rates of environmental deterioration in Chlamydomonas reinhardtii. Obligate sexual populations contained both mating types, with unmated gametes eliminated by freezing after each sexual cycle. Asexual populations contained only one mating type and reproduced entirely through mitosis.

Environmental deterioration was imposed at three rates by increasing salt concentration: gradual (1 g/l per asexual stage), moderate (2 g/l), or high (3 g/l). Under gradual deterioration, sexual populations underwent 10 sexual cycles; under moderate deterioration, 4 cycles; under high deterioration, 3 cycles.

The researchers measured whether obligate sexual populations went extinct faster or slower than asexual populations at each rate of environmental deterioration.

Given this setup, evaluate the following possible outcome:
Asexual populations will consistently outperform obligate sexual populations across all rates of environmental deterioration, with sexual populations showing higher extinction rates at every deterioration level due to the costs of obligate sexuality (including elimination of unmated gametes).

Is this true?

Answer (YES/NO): NO